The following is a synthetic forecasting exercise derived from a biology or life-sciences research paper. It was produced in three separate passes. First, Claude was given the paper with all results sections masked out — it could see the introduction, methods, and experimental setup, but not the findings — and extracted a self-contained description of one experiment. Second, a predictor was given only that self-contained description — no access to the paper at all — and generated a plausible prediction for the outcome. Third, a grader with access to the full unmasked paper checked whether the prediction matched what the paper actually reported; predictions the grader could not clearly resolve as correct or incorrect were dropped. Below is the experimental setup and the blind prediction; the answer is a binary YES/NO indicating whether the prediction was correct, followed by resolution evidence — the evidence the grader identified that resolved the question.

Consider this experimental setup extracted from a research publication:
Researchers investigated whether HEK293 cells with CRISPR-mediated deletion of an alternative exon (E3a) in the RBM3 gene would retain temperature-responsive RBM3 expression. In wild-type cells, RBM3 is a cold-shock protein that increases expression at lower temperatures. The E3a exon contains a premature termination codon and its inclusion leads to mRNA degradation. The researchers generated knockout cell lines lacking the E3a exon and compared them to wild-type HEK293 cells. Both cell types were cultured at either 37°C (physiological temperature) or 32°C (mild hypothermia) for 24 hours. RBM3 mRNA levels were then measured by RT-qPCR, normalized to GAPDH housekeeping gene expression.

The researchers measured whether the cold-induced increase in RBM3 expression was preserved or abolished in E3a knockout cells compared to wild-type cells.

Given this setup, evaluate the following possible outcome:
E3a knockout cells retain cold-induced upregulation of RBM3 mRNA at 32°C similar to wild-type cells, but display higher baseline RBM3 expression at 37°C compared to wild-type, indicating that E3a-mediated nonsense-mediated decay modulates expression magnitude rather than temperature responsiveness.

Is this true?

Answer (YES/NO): NO